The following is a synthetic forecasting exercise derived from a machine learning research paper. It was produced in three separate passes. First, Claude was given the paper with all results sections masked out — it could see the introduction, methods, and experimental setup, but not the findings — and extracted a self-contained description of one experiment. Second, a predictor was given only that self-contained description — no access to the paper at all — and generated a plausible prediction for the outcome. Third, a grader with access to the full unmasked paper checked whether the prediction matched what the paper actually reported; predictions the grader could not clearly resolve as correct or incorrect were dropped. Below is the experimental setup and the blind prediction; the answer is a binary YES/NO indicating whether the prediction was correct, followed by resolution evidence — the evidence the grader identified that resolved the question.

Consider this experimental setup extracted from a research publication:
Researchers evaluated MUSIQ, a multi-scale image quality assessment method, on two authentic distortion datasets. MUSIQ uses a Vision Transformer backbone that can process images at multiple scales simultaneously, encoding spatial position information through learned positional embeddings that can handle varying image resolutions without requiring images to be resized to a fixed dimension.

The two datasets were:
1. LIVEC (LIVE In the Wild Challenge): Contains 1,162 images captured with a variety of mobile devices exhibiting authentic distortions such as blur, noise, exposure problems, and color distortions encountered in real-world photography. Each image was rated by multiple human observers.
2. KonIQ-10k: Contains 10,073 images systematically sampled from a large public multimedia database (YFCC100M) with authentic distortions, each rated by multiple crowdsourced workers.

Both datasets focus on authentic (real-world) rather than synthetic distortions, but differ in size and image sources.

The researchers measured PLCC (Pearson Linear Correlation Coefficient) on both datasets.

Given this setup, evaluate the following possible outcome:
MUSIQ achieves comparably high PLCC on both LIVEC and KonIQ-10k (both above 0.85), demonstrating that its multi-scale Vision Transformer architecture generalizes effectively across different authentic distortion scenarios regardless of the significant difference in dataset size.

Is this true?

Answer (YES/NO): NO